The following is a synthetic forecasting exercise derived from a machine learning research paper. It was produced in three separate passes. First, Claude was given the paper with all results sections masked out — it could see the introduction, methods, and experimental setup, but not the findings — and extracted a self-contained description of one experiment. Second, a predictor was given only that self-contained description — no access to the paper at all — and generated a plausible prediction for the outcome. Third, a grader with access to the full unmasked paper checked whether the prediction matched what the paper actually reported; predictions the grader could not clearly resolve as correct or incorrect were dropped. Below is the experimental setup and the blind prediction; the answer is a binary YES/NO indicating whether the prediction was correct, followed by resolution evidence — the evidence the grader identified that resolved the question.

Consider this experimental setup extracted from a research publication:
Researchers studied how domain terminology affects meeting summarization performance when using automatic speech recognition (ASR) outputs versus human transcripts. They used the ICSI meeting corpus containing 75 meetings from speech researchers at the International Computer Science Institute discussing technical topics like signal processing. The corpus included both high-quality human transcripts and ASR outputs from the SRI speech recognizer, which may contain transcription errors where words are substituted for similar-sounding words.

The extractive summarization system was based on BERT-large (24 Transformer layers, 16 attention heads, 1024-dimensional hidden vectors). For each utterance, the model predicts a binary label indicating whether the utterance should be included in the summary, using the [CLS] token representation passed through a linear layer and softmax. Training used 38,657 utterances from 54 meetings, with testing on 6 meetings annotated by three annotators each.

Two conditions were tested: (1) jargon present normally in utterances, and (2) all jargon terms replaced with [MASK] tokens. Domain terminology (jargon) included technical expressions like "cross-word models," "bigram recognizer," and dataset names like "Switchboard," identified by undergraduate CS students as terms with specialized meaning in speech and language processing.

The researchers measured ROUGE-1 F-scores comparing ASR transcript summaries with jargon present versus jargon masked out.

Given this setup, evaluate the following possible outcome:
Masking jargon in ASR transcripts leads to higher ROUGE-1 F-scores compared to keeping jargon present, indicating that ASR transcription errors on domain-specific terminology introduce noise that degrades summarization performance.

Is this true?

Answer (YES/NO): YES